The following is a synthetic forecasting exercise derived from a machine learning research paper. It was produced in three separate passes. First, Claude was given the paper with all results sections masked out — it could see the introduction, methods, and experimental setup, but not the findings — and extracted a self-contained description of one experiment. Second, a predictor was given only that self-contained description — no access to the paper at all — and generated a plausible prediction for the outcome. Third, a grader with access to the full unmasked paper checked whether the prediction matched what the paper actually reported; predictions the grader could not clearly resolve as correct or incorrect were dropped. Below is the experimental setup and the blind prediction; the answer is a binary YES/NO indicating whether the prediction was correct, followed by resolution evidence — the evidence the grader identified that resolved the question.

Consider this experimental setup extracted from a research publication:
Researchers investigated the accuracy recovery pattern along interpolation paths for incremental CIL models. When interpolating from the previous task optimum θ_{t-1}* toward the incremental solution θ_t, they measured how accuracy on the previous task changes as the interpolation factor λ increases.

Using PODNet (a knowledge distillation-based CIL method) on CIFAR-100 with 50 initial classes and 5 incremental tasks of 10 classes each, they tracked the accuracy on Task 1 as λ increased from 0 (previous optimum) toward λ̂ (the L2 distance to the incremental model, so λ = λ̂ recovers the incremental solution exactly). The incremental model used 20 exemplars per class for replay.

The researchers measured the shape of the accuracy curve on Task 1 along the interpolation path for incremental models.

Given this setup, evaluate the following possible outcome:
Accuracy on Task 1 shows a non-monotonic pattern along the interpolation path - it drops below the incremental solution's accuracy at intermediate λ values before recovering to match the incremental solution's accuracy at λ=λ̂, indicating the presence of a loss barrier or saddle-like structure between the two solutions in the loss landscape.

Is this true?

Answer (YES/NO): YES